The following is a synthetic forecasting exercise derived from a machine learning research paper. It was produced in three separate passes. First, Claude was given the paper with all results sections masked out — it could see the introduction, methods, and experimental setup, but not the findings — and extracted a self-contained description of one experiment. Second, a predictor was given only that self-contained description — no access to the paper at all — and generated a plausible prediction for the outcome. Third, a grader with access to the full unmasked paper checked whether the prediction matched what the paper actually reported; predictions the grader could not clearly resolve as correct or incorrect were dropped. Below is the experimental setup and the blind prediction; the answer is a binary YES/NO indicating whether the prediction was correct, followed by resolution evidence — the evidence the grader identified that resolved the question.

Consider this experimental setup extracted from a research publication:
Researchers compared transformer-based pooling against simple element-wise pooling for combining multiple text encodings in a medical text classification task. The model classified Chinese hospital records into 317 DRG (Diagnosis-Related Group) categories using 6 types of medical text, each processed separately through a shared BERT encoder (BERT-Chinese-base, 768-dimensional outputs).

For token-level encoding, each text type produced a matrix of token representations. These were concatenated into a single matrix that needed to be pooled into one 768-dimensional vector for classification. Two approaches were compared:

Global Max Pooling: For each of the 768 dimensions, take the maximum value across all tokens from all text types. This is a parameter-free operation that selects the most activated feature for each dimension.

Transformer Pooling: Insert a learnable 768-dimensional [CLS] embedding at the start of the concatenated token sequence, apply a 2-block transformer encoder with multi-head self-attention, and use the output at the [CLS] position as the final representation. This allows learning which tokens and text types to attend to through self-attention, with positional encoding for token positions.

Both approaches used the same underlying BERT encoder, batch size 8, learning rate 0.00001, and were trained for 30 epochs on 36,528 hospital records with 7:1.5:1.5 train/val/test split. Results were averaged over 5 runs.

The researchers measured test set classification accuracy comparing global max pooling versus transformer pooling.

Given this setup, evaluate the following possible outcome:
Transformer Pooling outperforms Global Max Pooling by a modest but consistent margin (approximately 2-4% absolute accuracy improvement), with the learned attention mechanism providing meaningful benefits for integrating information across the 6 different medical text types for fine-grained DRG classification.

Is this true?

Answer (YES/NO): NO